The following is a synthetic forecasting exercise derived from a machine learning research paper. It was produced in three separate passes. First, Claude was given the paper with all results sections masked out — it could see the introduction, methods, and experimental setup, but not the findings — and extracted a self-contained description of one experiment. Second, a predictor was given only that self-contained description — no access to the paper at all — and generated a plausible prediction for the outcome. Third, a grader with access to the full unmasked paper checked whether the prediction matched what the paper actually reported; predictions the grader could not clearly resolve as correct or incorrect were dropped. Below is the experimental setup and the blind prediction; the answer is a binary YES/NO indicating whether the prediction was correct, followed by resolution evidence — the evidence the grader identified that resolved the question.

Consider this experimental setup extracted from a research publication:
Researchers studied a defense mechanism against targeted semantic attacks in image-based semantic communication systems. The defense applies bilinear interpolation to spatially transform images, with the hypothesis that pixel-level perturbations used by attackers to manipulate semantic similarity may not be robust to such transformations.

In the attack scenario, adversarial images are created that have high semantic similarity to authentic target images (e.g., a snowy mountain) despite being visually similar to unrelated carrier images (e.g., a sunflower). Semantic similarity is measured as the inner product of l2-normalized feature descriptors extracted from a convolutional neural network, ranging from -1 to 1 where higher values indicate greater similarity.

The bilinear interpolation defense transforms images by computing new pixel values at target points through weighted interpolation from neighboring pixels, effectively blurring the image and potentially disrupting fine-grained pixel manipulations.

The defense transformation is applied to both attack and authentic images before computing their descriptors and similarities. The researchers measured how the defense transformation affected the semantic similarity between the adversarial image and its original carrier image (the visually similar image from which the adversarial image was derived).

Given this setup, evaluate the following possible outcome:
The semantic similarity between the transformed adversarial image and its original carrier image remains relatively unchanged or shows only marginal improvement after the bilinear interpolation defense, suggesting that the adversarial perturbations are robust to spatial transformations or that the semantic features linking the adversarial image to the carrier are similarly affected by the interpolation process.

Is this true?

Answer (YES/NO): NO